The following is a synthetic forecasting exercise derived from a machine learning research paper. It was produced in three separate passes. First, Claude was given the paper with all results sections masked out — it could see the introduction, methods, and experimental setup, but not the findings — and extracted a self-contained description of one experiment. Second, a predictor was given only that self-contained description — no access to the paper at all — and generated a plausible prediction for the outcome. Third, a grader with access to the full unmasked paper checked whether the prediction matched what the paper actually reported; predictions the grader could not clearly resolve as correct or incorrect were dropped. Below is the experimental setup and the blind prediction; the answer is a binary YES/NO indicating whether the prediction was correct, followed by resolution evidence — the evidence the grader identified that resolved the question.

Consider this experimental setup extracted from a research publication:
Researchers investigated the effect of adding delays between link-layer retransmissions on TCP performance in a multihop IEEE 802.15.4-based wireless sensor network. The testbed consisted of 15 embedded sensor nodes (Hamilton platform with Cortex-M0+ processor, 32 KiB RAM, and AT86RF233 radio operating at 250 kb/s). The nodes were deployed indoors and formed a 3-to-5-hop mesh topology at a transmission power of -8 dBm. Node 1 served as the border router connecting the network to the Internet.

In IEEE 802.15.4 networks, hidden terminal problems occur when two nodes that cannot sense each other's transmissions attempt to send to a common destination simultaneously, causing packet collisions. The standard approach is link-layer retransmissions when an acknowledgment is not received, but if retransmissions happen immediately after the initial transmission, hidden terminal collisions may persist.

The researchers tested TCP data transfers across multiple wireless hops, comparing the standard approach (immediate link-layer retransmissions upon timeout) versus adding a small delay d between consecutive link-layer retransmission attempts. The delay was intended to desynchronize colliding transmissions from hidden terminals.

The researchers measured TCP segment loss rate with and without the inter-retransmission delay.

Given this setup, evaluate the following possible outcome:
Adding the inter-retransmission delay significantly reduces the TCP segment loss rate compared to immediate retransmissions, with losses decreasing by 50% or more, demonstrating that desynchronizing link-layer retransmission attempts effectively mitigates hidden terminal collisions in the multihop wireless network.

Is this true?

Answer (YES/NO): YES